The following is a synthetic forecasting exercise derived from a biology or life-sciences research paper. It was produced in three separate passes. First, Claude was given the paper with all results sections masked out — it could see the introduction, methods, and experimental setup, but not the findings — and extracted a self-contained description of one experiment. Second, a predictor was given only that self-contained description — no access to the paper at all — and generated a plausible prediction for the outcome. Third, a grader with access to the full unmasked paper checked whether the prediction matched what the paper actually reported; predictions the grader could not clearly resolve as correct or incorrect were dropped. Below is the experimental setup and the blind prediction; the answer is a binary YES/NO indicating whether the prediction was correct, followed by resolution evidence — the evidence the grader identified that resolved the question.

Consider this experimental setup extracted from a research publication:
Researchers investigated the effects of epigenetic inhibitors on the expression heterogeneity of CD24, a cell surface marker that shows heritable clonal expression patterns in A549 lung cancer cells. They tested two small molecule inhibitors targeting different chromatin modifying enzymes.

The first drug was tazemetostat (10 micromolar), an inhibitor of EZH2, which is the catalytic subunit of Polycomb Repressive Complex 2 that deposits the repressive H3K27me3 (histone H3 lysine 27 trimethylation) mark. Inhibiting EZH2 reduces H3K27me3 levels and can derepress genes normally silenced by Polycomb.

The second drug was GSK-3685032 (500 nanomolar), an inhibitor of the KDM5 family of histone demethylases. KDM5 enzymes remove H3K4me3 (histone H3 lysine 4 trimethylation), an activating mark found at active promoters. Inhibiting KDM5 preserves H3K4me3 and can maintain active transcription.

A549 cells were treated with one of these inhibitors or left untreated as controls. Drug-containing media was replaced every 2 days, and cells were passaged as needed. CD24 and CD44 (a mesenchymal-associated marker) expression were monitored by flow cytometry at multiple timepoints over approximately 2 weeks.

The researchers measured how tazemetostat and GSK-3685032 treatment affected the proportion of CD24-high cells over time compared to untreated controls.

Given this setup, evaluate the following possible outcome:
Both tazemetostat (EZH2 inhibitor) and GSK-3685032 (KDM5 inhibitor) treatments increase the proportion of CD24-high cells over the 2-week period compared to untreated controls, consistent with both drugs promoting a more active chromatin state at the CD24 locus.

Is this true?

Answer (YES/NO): NO